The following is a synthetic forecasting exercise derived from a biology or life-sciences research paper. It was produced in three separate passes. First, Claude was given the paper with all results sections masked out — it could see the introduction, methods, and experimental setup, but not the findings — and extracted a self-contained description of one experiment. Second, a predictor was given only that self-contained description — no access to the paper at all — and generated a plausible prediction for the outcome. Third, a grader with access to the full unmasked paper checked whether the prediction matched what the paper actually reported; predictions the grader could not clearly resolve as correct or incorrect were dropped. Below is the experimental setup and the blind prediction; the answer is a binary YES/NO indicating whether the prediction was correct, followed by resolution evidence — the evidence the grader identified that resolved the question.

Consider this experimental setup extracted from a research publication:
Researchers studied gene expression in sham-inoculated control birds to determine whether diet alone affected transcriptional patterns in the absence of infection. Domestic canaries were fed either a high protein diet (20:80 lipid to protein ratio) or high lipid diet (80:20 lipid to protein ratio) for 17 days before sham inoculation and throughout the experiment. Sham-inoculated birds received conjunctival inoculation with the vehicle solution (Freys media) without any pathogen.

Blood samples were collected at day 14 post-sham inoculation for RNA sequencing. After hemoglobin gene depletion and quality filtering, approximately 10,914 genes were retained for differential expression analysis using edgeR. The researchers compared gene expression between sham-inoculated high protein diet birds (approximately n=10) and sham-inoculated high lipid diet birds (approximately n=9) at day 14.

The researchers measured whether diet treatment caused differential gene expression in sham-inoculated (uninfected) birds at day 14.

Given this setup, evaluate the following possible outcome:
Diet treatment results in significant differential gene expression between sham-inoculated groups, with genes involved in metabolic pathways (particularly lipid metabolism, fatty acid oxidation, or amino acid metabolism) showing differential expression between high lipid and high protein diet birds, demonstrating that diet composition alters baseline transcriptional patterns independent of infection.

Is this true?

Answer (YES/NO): NO